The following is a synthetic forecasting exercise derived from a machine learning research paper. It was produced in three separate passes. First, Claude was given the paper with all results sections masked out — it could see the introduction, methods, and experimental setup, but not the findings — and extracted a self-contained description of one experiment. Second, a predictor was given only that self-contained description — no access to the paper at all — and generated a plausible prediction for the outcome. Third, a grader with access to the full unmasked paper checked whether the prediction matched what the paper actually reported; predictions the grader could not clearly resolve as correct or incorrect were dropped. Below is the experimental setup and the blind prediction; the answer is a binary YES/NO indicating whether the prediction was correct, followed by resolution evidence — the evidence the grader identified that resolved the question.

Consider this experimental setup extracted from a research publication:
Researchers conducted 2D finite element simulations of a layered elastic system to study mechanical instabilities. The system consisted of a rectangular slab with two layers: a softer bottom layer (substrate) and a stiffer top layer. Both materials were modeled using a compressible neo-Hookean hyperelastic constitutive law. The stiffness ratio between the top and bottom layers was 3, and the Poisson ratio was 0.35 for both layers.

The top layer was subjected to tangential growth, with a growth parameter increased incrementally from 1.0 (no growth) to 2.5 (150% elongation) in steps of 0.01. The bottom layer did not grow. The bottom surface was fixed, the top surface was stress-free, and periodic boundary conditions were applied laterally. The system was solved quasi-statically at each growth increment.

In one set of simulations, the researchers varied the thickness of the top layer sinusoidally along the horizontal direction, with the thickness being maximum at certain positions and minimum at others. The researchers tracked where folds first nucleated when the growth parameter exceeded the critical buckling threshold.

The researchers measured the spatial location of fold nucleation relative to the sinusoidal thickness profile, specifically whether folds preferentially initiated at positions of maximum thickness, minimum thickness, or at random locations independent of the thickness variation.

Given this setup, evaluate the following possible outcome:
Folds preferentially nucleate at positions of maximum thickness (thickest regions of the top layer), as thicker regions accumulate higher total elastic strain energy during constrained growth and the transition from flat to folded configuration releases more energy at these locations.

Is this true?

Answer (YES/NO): NO